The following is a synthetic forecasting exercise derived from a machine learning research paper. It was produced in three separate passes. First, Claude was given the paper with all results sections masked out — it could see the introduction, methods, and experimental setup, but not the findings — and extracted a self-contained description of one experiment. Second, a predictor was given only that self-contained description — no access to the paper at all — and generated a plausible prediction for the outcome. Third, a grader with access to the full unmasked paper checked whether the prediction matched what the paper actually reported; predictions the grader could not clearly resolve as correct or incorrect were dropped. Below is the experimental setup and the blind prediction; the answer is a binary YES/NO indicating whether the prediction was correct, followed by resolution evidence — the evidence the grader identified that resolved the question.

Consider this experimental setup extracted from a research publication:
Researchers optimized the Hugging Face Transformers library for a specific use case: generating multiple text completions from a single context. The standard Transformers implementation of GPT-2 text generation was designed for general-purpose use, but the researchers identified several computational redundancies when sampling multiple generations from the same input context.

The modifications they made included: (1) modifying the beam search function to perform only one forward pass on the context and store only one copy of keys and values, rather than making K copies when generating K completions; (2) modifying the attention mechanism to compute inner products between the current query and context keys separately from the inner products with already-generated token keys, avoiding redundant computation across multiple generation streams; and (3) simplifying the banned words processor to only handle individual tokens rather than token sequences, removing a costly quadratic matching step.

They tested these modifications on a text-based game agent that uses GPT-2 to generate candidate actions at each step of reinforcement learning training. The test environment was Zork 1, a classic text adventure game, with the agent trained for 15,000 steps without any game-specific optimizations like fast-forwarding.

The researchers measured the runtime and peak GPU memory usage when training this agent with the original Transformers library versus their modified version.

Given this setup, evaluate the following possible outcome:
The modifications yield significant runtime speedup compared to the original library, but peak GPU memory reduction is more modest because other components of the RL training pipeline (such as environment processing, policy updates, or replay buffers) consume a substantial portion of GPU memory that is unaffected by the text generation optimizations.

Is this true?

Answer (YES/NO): NO